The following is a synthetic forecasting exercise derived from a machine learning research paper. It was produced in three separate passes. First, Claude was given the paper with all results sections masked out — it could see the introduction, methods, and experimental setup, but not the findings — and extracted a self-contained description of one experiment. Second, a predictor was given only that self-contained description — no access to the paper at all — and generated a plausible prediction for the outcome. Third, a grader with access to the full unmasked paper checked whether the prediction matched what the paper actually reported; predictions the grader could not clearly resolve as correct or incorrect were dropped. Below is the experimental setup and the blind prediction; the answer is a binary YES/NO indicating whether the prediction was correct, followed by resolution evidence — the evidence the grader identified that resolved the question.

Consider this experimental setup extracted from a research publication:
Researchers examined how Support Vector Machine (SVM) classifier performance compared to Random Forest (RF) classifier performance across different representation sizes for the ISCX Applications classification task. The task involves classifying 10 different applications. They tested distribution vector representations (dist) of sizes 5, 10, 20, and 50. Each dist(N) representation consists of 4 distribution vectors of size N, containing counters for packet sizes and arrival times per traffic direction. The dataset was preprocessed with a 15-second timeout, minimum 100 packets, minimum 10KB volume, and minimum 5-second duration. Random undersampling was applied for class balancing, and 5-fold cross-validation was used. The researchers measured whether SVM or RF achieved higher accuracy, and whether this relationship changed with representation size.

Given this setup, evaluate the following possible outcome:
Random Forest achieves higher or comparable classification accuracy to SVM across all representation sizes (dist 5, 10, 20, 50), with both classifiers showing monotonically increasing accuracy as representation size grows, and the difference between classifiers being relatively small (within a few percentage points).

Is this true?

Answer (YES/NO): NO